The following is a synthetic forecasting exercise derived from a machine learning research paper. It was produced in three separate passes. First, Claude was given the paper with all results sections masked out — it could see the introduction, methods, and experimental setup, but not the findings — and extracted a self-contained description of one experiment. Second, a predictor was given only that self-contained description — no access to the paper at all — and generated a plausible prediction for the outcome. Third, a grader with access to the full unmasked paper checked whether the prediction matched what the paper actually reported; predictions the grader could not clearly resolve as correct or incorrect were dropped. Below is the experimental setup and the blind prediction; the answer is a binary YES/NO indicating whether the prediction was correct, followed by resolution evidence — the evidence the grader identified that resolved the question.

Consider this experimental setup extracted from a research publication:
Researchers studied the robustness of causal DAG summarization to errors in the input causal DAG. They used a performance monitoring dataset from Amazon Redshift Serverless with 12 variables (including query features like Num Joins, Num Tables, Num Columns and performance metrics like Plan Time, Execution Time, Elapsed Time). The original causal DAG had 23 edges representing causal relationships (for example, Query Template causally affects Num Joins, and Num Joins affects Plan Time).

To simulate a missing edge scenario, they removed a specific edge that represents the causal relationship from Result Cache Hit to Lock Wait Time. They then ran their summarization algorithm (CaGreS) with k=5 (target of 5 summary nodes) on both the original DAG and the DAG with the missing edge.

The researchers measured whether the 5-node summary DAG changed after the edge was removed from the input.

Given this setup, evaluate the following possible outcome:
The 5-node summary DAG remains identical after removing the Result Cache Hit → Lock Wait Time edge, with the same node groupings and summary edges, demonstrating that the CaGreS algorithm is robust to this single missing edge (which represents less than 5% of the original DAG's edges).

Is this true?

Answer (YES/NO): YES